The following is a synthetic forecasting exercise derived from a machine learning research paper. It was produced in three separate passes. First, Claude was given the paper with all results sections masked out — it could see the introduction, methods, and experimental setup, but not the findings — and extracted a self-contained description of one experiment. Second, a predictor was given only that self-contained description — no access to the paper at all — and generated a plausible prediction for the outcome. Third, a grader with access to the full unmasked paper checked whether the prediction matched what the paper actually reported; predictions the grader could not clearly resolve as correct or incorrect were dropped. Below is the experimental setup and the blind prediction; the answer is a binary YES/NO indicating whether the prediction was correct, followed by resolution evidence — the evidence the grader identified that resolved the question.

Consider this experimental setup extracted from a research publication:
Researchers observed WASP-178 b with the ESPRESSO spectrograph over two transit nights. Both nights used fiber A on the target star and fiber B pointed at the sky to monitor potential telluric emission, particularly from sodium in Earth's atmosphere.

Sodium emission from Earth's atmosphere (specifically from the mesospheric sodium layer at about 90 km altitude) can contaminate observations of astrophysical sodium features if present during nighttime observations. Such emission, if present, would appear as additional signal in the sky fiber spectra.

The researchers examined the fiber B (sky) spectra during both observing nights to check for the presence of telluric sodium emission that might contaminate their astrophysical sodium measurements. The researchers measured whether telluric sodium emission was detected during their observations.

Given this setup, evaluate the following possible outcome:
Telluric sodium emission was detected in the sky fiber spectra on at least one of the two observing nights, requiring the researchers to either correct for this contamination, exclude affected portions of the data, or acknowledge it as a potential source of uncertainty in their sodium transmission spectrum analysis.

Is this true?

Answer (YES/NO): NO